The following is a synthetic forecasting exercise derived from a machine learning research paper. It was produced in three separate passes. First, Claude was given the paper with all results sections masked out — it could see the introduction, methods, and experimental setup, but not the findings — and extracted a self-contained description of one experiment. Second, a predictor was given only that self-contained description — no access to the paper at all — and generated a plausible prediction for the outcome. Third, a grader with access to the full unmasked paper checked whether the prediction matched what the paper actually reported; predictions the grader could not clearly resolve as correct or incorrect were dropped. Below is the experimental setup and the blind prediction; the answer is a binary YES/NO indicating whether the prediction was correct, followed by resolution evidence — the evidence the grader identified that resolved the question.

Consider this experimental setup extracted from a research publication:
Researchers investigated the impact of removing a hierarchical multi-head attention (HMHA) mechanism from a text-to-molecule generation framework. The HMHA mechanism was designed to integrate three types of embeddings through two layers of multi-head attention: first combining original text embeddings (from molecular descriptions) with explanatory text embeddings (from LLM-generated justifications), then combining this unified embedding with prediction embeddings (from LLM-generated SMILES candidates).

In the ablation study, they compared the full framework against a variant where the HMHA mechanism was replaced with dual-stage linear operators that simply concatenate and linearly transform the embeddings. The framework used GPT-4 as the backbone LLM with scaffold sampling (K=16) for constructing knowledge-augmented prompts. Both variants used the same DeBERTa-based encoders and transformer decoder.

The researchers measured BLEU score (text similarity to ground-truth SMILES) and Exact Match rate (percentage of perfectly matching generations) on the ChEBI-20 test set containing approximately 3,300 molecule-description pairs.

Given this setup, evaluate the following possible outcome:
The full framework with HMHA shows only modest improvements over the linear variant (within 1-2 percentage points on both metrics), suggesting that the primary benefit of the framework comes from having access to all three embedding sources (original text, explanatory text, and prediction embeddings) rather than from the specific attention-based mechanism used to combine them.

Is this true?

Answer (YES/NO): NO